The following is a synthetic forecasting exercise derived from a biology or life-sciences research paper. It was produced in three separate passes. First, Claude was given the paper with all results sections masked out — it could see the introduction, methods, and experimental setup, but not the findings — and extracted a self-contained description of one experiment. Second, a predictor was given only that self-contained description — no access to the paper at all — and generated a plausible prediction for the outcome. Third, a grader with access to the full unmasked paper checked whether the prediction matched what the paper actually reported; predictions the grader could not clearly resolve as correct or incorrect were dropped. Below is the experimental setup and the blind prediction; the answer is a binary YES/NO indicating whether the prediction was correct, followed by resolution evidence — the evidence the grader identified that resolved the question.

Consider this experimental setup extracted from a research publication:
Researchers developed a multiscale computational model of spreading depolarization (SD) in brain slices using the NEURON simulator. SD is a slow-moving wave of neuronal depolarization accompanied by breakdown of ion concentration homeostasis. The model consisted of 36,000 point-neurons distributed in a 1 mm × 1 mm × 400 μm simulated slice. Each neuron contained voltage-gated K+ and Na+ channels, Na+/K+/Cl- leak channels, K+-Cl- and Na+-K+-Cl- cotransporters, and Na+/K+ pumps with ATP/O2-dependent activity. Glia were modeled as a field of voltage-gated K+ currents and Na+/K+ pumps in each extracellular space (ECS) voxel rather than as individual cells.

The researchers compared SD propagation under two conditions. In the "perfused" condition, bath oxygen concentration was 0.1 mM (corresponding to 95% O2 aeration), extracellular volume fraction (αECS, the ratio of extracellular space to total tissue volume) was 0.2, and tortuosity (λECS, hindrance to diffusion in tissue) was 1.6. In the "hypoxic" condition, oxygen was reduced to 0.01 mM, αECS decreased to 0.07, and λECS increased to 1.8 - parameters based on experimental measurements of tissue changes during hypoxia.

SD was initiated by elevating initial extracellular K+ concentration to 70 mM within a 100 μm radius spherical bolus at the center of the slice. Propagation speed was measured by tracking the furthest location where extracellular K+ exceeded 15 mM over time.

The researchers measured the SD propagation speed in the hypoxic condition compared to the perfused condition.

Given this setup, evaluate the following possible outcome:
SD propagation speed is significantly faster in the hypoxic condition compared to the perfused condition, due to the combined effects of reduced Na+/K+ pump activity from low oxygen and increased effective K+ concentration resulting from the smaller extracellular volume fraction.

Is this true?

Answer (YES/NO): NO